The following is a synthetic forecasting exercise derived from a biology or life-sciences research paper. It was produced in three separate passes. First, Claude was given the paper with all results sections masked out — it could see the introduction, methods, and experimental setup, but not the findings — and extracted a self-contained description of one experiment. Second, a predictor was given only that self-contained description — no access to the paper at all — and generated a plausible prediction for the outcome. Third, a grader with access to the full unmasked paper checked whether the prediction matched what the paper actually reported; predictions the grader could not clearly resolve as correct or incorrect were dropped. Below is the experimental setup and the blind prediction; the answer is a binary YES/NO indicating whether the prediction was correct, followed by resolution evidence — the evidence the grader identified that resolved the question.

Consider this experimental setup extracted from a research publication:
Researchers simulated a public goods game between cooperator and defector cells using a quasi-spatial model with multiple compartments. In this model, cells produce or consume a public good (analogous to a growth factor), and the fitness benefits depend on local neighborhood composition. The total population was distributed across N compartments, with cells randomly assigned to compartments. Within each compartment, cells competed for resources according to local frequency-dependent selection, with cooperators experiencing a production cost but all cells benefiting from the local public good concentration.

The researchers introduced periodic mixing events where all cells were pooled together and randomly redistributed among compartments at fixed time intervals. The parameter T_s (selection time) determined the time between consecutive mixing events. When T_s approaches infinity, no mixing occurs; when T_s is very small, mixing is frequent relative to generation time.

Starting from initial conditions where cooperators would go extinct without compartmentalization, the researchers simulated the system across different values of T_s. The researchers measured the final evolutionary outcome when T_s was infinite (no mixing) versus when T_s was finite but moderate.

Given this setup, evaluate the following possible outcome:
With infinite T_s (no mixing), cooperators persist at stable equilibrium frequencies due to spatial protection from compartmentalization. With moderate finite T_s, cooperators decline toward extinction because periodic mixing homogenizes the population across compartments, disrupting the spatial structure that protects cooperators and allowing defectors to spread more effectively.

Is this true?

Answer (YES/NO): NO